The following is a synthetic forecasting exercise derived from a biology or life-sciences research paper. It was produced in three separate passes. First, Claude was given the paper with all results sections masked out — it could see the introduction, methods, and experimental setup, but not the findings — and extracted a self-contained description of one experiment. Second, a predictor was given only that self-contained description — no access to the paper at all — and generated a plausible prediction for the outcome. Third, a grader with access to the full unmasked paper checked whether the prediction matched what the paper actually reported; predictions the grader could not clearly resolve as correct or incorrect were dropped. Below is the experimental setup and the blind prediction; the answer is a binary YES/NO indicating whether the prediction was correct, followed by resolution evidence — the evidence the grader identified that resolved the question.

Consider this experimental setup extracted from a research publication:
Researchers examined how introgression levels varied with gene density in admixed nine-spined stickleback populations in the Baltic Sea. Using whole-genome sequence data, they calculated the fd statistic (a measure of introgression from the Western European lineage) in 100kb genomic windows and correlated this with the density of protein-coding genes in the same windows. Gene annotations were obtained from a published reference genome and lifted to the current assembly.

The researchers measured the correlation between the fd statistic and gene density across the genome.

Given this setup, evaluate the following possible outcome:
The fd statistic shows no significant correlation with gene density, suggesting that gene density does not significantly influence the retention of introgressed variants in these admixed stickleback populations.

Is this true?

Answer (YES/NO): NO